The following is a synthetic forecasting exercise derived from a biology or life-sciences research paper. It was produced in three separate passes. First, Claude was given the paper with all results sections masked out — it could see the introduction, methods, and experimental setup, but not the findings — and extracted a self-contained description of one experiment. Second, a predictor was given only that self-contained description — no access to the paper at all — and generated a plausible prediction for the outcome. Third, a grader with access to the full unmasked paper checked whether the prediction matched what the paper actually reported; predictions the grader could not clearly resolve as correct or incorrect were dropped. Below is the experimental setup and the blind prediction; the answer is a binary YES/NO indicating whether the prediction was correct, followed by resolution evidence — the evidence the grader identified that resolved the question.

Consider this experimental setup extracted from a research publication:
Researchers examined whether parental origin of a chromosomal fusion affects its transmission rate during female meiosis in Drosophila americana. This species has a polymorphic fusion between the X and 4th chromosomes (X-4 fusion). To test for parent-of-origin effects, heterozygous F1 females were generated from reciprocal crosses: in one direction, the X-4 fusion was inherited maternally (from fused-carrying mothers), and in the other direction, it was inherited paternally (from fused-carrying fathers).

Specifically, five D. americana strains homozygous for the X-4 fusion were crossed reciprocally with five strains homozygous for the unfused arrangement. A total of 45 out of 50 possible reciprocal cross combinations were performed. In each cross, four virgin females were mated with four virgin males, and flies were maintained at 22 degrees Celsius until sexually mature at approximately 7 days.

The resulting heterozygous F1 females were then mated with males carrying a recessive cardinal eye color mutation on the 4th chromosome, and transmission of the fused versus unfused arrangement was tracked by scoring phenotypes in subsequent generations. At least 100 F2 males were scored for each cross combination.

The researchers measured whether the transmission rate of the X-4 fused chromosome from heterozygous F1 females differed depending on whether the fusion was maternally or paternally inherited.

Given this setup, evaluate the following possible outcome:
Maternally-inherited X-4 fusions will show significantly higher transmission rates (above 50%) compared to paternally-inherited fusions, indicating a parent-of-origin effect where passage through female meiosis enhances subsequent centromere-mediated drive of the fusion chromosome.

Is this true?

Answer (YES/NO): NO